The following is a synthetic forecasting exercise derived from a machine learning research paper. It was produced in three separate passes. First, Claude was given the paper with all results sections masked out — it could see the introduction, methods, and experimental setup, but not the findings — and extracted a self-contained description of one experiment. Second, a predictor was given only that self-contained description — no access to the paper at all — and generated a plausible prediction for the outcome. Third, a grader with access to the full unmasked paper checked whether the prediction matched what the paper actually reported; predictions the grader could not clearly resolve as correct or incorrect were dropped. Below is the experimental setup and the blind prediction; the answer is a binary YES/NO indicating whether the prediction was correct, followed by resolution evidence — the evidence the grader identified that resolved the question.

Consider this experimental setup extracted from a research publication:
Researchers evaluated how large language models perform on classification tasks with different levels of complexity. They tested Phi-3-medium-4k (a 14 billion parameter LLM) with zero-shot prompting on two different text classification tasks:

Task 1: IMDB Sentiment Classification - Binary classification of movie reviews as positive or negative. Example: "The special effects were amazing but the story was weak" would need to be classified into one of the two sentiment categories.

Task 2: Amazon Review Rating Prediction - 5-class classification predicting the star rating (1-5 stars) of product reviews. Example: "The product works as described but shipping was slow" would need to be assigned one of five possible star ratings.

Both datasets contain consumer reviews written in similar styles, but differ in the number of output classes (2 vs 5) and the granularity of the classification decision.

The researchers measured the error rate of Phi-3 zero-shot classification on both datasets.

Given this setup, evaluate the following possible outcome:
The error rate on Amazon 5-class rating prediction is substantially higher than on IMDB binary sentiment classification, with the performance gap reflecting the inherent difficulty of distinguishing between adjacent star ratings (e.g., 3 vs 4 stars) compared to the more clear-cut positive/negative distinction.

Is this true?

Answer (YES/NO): YES